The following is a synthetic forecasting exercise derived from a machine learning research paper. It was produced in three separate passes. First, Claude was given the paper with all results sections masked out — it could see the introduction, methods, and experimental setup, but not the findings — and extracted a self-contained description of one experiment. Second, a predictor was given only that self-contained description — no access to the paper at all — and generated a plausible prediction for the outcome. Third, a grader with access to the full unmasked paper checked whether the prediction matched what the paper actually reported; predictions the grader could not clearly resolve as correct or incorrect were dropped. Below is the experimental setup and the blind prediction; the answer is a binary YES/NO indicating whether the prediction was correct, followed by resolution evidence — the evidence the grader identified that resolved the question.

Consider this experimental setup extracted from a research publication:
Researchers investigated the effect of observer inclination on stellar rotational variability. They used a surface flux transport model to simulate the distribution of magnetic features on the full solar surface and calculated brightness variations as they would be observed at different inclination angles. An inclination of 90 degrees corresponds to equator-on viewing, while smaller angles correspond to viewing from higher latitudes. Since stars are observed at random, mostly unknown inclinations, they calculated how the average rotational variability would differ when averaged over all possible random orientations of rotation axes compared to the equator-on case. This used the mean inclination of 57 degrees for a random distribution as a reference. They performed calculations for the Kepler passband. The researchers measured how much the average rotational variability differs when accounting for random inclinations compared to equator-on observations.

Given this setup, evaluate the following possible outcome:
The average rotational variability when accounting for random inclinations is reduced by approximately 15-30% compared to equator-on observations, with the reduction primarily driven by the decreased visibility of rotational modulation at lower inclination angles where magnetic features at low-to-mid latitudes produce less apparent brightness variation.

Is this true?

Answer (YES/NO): YES